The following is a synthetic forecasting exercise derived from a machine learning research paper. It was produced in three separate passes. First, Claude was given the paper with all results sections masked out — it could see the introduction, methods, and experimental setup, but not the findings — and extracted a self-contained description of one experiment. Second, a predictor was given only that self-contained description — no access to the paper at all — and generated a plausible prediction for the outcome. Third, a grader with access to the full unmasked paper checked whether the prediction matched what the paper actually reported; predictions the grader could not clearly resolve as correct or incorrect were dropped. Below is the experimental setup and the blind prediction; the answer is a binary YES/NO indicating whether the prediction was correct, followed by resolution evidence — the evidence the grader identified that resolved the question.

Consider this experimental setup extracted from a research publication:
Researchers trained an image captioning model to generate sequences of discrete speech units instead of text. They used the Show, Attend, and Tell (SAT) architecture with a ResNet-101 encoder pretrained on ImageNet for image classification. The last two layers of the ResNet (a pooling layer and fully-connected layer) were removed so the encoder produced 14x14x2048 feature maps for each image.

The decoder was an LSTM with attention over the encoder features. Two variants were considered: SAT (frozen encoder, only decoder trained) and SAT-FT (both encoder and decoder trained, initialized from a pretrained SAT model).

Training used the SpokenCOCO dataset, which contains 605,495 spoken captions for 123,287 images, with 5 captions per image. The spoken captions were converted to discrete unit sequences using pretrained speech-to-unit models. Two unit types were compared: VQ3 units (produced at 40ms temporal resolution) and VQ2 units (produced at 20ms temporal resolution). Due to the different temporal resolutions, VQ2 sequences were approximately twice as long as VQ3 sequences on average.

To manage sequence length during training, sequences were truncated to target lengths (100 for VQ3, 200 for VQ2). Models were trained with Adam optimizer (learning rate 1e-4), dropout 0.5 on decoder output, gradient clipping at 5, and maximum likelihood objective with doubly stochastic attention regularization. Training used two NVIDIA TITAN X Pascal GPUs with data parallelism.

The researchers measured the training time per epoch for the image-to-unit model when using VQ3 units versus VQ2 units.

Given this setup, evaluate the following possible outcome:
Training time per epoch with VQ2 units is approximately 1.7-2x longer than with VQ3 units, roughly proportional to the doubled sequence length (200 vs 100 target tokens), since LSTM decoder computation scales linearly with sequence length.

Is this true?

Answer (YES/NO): YES